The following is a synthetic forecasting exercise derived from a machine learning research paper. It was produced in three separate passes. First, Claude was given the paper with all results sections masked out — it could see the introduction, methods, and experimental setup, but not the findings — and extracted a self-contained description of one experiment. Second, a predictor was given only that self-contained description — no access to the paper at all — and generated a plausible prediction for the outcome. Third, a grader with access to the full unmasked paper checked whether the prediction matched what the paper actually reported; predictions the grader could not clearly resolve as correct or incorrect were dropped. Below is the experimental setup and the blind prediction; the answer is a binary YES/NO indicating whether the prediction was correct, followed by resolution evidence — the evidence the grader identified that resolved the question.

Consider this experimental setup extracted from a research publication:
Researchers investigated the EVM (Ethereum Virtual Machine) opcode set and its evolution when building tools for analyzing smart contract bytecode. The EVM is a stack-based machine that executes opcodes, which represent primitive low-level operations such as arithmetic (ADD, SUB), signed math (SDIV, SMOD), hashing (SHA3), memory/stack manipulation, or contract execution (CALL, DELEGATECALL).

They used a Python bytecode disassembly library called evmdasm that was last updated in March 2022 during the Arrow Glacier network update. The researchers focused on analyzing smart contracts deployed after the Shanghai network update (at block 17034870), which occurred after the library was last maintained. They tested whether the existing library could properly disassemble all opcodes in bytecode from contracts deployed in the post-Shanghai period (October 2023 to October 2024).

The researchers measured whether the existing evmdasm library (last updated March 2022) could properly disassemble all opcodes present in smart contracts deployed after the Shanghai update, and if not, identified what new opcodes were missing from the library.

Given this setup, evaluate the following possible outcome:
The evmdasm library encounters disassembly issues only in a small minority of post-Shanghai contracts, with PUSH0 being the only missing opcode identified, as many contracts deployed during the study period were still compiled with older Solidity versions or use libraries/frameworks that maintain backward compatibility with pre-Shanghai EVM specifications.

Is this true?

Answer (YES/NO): NO